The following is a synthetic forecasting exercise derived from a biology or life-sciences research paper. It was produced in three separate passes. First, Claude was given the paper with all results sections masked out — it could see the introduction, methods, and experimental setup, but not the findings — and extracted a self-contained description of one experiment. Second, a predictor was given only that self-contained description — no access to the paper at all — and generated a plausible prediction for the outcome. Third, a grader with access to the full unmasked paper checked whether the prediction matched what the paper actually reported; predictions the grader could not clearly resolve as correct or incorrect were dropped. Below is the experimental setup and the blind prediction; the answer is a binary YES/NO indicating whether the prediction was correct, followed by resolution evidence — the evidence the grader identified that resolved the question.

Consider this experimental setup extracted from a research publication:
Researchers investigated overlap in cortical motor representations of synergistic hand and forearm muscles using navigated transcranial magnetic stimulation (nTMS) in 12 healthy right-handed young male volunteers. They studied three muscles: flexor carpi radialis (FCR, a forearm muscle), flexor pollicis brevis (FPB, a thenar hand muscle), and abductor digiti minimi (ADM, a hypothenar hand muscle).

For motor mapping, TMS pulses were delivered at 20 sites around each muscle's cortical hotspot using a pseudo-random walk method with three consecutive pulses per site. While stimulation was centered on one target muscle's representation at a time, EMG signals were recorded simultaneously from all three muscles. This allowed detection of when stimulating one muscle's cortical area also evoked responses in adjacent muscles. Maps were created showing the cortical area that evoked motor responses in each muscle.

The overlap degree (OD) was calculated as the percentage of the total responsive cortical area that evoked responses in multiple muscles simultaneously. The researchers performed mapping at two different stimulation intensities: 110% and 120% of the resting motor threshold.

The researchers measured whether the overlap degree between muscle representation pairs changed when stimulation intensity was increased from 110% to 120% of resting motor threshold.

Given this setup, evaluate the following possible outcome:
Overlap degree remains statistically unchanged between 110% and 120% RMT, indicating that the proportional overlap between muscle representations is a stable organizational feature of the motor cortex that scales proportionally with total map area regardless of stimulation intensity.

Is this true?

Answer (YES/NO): NO